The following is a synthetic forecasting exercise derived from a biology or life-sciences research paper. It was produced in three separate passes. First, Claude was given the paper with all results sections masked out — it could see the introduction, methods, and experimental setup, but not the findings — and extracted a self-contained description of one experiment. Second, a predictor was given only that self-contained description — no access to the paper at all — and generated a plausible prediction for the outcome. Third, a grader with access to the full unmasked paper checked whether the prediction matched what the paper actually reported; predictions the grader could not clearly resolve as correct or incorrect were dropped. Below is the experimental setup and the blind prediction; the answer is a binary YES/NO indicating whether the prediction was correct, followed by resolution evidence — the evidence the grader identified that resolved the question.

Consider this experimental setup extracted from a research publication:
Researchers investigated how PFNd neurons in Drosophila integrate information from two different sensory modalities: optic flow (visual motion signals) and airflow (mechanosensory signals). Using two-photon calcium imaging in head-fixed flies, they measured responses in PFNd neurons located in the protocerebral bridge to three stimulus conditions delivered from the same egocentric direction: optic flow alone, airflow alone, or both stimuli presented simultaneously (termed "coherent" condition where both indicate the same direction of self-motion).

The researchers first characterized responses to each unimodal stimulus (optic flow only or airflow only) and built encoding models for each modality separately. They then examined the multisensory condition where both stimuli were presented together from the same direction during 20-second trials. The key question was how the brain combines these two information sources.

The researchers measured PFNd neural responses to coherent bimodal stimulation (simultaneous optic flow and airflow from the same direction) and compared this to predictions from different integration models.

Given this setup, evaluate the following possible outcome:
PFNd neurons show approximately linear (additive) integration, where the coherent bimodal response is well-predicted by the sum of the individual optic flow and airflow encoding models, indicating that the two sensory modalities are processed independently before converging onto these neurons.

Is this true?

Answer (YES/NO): YES